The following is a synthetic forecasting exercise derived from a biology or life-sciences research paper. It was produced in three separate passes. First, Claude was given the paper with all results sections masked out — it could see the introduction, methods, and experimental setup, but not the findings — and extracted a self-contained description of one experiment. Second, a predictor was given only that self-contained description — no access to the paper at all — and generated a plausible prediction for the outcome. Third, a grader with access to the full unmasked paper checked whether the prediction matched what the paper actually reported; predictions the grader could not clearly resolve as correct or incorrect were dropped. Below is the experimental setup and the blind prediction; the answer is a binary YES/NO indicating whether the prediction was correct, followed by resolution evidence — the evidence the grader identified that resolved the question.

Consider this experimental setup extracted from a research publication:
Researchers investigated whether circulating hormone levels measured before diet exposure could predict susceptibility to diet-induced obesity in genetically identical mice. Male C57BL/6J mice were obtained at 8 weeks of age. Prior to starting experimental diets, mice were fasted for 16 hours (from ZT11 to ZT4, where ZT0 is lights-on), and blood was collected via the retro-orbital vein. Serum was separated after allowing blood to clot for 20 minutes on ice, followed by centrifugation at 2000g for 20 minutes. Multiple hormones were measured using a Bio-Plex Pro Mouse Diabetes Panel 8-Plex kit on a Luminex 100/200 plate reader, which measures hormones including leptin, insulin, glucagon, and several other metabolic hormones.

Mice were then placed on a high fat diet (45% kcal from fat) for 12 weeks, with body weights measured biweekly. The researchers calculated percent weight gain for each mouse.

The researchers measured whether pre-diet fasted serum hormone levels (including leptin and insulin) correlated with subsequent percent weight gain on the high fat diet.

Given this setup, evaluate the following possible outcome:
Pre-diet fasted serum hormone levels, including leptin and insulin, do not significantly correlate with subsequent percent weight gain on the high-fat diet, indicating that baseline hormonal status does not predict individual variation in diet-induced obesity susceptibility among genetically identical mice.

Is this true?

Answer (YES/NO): YES